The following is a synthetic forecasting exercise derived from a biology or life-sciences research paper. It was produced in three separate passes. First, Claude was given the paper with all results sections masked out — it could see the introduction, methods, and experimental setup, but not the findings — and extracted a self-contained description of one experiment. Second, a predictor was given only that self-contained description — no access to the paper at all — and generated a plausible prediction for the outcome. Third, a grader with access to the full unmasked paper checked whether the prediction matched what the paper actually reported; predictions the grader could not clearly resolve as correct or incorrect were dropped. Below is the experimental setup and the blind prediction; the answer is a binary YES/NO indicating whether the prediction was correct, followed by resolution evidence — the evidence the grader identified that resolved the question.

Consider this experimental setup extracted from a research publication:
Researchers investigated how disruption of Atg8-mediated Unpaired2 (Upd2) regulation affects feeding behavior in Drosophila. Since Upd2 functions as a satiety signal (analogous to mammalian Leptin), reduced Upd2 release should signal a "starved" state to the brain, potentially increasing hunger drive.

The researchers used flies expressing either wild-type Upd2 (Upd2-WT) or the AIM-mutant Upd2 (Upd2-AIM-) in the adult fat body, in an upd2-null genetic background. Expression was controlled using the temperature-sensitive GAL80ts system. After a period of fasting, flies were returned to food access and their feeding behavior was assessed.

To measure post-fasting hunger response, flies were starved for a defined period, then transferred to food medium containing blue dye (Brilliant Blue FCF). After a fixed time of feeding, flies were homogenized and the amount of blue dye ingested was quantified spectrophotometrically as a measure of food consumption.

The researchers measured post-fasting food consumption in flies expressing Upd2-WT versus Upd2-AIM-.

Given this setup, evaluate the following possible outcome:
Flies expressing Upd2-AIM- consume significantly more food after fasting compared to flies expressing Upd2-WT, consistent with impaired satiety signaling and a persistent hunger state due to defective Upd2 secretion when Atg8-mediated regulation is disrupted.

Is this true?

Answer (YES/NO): YES